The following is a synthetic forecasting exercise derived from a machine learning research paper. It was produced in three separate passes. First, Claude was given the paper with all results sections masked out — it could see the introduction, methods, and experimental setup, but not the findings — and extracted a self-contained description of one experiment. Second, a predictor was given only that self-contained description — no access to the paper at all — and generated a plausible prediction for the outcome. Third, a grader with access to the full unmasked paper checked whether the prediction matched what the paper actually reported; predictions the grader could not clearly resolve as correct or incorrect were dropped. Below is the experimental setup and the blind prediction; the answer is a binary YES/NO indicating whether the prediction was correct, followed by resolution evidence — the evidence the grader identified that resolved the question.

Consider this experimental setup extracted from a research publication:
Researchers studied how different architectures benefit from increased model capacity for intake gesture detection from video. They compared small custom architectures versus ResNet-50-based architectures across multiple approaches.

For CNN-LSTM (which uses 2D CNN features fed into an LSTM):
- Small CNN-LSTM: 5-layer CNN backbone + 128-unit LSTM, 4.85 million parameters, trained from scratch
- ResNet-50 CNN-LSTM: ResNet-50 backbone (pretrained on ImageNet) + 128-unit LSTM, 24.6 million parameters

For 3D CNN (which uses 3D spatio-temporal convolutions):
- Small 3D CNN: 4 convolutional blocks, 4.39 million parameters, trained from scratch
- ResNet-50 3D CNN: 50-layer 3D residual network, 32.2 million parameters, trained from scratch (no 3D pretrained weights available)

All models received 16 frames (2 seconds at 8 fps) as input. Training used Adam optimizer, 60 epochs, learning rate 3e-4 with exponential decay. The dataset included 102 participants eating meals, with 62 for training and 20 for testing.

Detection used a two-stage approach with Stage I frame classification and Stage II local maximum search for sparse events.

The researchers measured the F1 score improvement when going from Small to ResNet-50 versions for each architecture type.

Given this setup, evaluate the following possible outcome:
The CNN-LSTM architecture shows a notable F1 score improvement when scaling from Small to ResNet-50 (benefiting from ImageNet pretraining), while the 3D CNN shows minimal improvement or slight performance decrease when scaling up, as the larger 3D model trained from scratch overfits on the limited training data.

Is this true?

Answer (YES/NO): NO